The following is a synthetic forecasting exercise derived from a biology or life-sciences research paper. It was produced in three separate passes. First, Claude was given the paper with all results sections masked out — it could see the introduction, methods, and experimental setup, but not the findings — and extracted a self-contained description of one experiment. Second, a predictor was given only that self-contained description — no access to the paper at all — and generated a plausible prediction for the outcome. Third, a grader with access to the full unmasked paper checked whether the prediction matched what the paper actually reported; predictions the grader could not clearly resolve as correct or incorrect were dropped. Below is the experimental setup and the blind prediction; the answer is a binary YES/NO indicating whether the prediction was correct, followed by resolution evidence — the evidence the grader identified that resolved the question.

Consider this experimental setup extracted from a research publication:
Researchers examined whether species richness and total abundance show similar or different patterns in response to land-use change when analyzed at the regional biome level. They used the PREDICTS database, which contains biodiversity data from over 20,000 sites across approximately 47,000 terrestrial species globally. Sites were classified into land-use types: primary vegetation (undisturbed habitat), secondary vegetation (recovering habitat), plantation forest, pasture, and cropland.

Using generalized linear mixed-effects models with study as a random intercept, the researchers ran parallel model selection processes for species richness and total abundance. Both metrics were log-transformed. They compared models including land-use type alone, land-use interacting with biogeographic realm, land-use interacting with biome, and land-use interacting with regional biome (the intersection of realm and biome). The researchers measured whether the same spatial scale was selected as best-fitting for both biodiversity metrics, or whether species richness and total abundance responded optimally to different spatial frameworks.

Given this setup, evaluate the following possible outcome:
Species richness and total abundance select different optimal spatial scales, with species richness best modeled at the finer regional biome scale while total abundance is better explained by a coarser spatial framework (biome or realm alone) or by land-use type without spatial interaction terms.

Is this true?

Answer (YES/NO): NO